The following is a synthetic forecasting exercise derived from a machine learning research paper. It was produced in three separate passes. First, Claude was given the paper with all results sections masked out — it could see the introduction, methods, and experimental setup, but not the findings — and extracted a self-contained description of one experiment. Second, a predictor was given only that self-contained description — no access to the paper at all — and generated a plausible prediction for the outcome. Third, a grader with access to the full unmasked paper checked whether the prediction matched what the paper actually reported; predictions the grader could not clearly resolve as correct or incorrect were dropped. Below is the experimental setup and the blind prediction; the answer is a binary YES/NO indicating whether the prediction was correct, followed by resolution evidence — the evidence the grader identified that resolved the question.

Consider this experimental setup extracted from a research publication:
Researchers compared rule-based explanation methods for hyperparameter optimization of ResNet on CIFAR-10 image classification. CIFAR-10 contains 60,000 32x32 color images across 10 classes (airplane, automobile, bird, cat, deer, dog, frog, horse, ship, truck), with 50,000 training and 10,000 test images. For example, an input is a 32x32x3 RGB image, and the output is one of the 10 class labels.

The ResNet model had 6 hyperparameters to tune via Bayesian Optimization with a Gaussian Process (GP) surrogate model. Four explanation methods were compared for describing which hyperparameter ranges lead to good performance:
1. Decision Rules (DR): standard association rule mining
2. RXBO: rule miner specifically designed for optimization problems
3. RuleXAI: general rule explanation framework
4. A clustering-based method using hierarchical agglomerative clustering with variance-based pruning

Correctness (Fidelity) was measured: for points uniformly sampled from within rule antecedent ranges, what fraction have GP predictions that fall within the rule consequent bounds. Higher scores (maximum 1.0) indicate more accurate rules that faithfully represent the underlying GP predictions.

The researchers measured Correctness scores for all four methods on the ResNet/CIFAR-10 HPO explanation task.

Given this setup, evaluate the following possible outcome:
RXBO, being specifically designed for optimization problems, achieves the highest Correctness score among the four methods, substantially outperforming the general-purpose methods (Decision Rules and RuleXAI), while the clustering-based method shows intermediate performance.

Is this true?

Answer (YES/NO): NO